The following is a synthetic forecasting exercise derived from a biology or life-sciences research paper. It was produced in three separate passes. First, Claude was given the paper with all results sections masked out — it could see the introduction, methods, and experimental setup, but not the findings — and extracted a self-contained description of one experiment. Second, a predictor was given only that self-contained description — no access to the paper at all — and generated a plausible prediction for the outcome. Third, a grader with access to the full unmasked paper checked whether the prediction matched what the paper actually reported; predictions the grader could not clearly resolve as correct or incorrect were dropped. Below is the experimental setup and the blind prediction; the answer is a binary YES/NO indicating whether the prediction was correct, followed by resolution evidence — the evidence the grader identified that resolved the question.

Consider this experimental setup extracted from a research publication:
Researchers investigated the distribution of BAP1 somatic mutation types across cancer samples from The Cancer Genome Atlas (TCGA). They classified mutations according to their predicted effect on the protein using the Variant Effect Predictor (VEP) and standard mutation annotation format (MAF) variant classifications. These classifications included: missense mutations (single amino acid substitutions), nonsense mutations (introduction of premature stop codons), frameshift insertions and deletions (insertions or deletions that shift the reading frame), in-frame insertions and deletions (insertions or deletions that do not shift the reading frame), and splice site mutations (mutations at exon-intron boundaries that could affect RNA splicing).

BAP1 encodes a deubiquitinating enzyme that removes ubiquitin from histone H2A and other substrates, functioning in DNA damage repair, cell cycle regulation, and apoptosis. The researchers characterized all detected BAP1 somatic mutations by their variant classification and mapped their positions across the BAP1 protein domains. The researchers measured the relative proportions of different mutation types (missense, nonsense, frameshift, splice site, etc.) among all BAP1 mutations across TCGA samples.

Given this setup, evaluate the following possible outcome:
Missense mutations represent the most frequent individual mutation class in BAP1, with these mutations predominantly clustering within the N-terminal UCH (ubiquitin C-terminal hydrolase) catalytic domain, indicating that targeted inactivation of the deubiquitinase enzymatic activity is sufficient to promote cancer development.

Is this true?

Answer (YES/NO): NO